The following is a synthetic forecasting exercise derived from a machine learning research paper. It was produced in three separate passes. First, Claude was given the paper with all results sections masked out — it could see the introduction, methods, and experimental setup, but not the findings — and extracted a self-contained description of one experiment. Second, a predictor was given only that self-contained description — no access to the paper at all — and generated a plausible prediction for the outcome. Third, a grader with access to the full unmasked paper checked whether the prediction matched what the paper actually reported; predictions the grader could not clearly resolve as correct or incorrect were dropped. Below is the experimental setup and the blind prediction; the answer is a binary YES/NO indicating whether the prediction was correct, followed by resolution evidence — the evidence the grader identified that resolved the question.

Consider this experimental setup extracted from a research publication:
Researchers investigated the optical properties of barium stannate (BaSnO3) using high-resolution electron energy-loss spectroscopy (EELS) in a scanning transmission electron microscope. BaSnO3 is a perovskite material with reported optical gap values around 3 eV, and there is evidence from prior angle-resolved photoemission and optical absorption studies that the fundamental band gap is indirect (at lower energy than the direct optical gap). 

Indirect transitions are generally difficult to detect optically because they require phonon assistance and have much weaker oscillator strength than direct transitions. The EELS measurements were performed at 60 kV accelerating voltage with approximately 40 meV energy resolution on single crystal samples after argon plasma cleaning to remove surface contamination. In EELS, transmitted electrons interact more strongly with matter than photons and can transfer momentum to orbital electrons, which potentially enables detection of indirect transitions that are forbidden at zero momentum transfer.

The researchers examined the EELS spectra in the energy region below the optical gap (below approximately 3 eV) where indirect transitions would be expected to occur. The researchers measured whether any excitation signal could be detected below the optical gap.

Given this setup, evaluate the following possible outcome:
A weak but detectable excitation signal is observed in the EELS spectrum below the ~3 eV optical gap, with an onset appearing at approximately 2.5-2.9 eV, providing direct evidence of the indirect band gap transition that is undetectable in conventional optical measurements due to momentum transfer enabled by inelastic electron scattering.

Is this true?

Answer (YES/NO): NO